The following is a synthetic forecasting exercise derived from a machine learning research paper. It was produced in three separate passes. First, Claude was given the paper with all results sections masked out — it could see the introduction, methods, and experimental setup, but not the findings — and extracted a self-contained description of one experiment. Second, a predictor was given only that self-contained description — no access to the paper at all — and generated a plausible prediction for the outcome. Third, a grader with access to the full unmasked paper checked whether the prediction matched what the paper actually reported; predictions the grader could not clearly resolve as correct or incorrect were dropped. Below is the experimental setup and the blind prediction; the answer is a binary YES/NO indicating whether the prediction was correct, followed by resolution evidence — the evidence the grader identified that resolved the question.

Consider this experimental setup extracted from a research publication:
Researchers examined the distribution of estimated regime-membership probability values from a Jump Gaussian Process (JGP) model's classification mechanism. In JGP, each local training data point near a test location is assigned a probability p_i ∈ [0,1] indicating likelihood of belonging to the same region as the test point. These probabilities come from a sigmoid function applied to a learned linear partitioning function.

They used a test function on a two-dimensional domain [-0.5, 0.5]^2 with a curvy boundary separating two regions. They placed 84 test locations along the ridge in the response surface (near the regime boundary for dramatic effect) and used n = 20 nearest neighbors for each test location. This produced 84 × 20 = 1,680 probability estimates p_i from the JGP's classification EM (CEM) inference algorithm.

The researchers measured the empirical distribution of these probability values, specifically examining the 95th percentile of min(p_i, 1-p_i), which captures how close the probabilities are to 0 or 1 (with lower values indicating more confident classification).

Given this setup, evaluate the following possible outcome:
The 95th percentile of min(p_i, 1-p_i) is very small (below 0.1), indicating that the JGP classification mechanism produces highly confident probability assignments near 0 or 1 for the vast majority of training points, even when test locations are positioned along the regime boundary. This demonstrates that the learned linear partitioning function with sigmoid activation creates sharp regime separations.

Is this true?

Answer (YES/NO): NO